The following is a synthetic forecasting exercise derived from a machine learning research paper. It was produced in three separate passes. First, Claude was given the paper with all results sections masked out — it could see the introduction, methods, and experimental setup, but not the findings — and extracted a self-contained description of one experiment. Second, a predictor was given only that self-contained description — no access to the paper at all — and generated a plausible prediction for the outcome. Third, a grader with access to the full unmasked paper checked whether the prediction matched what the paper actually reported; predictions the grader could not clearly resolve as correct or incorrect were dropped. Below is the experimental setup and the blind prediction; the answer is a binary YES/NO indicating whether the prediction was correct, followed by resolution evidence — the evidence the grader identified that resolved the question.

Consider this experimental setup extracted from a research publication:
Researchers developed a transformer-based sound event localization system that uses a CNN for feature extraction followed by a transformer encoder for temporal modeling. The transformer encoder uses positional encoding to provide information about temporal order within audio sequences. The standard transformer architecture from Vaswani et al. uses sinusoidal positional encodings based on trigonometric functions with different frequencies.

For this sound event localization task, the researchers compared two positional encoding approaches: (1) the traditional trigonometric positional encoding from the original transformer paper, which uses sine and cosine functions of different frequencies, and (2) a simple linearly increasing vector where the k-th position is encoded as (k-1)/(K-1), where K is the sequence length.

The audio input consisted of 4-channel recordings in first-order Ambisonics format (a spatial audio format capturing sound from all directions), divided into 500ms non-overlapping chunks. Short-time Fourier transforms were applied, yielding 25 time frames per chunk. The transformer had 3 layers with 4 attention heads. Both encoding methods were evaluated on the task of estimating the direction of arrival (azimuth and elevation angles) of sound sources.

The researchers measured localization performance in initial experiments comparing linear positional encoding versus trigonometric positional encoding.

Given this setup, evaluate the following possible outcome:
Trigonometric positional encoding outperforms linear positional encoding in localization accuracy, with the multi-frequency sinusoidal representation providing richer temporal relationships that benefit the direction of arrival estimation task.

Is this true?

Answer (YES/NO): NO